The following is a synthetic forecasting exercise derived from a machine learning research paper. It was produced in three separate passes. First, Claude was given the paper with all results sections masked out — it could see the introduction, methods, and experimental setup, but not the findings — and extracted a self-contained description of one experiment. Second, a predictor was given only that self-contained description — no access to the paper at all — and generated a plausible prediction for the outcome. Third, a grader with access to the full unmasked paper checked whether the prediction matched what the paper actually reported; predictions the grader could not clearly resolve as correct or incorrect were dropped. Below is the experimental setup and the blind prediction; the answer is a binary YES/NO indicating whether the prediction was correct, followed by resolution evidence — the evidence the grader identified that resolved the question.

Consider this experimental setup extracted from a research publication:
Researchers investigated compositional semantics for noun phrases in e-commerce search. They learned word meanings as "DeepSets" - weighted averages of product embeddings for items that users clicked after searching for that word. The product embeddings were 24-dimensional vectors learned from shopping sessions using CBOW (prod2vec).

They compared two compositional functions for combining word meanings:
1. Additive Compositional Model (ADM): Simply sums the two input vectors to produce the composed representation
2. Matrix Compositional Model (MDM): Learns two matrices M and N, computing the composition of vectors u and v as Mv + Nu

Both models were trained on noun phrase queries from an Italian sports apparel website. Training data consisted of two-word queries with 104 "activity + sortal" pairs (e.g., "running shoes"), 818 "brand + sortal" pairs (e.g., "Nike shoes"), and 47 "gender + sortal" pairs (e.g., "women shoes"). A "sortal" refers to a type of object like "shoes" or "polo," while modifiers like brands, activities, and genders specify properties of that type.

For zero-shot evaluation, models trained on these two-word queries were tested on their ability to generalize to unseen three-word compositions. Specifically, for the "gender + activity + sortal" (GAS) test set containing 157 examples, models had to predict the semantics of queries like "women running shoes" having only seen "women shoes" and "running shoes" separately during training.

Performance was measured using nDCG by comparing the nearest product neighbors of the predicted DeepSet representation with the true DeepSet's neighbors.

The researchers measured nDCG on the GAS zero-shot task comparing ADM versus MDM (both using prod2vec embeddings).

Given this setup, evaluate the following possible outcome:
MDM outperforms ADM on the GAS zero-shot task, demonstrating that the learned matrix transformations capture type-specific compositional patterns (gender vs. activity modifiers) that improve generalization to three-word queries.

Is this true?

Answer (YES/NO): NO